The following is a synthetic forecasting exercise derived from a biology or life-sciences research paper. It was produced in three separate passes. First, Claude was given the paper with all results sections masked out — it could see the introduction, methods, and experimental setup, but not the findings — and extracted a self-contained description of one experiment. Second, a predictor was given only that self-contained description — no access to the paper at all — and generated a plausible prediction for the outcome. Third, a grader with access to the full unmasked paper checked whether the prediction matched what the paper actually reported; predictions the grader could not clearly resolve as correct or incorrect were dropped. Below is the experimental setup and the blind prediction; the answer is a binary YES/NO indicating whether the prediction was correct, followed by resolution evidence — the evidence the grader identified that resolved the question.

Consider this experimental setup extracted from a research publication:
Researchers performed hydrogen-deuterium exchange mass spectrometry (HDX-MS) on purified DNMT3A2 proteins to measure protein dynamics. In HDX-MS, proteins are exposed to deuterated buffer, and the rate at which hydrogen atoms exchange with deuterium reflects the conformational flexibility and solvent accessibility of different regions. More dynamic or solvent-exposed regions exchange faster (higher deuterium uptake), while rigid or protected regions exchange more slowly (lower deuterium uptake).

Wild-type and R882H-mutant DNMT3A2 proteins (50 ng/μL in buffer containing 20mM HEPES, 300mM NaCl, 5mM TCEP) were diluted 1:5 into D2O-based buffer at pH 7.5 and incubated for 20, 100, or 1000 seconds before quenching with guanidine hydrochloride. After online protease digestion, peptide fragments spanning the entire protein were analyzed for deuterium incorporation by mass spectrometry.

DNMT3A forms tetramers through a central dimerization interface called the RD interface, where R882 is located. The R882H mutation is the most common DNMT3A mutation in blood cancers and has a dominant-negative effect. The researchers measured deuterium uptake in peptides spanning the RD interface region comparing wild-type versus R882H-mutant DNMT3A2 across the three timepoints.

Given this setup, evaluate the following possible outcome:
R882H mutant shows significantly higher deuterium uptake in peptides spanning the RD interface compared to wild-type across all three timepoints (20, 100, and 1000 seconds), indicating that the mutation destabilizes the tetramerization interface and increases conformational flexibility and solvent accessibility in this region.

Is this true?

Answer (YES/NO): NO